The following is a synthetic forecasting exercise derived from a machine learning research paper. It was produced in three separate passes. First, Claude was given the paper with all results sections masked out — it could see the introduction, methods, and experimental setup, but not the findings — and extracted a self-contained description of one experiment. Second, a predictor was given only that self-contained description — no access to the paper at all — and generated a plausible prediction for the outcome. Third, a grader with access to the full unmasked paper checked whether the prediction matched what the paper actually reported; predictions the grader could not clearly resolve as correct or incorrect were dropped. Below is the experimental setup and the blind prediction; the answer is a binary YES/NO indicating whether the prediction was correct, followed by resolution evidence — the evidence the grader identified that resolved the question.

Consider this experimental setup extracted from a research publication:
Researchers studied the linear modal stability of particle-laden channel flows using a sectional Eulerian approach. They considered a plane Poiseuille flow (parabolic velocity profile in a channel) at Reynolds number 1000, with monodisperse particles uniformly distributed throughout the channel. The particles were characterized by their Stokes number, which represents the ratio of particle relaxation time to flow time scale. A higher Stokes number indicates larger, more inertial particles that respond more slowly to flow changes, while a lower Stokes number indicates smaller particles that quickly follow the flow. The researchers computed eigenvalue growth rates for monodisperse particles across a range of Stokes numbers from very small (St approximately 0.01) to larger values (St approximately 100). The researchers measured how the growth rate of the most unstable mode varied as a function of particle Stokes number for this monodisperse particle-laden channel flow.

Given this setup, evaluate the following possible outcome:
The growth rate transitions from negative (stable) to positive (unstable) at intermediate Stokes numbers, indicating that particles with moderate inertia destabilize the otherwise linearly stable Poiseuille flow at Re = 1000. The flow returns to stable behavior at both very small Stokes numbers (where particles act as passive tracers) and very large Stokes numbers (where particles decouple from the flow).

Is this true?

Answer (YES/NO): NO